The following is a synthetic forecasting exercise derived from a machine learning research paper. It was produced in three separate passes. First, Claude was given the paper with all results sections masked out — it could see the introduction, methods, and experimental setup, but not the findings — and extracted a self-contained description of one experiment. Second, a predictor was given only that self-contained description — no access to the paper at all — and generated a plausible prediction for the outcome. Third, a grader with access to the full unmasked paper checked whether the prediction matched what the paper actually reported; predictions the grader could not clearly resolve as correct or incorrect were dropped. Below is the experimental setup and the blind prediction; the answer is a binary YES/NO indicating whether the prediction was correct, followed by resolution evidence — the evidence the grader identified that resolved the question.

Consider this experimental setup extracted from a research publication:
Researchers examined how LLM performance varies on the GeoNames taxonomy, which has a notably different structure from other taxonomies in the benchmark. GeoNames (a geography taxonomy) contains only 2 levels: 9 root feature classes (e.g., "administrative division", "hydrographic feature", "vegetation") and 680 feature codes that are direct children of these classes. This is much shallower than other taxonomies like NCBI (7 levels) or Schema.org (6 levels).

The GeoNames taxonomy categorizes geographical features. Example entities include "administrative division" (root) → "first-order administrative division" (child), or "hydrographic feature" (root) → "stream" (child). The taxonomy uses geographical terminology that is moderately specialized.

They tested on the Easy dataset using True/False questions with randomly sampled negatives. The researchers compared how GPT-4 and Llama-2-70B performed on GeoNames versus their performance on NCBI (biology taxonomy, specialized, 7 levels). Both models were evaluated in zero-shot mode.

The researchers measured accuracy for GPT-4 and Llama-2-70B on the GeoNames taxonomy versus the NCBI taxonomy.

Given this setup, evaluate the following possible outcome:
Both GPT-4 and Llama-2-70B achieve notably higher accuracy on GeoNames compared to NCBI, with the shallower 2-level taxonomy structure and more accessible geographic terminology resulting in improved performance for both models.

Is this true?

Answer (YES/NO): NO